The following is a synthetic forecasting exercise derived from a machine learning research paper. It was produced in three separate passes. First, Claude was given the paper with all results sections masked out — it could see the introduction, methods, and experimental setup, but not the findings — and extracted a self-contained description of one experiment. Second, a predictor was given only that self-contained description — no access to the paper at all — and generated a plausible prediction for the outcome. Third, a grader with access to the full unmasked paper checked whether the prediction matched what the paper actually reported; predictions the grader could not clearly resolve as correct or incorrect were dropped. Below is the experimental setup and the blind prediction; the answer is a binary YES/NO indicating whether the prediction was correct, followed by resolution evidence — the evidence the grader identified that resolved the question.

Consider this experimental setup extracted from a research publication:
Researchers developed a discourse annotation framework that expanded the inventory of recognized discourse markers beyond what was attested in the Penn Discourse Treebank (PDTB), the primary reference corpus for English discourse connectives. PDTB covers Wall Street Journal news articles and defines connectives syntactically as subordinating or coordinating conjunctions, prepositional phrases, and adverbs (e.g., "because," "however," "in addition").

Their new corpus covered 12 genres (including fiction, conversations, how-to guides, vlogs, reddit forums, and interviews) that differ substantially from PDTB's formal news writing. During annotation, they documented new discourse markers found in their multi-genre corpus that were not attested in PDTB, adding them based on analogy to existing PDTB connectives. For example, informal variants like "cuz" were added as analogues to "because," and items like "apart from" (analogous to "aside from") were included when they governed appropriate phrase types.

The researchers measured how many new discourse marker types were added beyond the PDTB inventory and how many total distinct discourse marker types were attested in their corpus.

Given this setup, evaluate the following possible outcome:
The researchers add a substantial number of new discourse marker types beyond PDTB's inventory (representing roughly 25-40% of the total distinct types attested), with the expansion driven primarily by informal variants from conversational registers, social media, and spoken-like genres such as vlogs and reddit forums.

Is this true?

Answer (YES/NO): NO